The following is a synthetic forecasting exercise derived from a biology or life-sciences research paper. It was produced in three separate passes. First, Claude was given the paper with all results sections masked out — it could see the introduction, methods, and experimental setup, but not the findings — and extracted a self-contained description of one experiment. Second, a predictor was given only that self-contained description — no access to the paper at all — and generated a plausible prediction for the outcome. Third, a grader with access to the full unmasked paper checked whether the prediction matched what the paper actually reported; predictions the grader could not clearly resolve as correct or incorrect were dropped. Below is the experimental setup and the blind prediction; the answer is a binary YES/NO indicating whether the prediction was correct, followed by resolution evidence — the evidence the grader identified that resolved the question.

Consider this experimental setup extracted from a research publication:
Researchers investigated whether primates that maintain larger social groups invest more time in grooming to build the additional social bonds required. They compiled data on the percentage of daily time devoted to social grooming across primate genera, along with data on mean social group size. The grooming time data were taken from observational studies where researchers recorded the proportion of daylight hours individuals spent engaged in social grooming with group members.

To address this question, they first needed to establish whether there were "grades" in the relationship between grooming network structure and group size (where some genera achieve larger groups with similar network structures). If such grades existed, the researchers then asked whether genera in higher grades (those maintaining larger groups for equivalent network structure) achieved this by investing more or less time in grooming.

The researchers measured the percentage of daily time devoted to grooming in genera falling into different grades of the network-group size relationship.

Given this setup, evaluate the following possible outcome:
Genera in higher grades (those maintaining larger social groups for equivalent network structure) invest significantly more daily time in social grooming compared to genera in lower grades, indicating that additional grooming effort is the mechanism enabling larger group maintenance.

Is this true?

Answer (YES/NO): NO